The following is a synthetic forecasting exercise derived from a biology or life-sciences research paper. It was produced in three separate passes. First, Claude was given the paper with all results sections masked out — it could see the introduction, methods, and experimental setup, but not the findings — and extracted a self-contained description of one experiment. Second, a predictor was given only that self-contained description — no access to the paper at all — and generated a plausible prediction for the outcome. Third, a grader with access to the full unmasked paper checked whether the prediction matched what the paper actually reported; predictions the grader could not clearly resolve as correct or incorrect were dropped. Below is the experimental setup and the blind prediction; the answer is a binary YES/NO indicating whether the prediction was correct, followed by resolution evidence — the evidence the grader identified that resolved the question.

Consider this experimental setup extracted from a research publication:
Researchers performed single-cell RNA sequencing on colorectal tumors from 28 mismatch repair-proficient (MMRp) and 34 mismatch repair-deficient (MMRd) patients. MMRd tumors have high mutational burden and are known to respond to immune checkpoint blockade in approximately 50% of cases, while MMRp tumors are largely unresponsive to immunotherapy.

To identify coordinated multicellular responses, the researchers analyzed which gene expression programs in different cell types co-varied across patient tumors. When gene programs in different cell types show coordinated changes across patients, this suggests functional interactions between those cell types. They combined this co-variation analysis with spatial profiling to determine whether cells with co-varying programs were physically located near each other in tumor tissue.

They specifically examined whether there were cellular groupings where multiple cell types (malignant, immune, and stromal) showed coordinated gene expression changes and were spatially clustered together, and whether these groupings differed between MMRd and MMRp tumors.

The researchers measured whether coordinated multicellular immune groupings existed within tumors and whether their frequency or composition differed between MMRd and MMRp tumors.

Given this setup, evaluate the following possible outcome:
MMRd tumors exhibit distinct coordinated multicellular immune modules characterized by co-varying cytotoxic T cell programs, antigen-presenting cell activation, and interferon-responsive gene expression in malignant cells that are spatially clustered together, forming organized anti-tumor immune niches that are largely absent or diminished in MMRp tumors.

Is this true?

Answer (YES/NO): YES